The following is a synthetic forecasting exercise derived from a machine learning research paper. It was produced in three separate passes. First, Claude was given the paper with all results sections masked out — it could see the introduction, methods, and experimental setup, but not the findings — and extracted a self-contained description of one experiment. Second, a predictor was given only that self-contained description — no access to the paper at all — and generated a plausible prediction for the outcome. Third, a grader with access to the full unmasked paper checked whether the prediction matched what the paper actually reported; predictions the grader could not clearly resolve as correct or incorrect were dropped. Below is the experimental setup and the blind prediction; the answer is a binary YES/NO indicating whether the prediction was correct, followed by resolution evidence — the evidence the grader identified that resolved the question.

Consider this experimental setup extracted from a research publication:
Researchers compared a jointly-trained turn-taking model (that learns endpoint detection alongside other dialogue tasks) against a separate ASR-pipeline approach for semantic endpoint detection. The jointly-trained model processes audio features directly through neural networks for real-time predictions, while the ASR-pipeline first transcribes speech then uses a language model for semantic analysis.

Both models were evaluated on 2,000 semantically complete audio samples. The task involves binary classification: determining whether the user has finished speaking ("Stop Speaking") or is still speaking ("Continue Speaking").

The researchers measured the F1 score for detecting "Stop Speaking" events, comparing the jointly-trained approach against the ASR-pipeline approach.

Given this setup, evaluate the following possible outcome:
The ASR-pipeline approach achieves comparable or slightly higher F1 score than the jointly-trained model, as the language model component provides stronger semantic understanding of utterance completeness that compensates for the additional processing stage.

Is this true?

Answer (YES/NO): NO